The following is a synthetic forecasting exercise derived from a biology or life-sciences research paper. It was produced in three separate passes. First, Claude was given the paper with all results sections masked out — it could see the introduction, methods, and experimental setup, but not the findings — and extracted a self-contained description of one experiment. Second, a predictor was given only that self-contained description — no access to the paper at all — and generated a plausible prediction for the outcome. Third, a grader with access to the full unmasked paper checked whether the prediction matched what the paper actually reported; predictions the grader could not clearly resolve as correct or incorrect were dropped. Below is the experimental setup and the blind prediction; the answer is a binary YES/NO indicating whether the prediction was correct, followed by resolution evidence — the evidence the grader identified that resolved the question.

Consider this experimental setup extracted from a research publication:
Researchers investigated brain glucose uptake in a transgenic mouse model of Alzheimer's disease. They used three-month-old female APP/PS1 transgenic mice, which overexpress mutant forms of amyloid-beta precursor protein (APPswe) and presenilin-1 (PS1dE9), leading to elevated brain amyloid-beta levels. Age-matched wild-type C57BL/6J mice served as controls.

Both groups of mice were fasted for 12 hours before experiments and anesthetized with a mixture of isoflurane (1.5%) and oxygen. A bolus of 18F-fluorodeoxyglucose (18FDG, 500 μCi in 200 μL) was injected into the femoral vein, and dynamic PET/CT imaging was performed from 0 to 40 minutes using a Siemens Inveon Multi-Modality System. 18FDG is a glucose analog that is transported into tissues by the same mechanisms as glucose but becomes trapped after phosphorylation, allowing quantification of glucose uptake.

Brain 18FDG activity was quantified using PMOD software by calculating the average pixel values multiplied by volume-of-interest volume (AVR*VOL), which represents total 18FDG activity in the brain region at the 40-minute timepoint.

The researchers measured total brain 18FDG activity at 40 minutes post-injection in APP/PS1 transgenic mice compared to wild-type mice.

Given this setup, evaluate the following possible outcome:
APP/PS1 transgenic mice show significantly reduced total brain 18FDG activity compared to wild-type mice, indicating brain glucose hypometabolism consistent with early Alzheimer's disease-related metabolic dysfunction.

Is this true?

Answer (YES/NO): YES